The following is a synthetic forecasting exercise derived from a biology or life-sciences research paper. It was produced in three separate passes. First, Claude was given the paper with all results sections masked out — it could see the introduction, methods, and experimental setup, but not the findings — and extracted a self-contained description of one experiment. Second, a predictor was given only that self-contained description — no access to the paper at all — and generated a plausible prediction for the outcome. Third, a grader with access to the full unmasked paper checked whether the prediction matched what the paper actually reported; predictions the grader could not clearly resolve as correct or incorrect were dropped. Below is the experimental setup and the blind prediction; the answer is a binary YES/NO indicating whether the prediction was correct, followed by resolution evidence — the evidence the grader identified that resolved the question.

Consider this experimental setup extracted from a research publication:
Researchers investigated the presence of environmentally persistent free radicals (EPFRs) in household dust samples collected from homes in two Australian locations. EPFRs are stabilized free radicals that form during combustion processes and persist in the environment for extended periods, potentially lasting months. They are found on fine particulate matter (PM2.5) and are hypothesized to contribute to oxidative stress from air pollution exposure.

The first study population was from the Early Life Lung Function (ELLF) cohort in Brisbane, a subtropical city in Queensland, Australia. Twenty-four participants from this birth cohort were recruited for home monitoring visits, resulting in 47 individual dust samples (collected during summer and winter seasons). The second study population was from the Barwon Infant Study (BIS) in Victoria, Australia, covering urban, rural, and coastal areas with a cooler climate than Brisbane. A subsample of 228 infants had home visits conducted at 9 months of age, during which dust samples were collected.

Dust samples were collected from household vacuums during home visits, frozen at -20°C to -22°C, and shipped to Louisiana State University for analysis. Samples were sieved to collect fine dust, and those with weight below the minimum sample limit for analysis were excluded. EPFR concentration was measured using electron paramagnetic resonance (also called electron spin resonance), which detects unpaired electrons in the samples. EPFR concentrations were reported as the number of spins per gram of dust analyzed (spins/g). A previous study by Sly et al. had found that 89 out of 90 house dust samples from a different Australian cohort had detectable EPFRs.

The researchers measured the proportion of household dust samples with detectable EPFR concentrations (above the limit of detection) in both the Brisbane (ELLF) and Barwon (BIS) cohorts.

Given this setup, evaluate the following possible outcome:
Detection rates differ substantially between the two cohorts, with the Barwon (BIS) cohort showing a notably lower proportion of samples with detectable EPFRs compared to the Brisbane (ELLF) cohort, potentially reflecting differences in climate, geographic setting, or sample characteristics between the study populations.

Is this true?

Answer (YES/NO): YES